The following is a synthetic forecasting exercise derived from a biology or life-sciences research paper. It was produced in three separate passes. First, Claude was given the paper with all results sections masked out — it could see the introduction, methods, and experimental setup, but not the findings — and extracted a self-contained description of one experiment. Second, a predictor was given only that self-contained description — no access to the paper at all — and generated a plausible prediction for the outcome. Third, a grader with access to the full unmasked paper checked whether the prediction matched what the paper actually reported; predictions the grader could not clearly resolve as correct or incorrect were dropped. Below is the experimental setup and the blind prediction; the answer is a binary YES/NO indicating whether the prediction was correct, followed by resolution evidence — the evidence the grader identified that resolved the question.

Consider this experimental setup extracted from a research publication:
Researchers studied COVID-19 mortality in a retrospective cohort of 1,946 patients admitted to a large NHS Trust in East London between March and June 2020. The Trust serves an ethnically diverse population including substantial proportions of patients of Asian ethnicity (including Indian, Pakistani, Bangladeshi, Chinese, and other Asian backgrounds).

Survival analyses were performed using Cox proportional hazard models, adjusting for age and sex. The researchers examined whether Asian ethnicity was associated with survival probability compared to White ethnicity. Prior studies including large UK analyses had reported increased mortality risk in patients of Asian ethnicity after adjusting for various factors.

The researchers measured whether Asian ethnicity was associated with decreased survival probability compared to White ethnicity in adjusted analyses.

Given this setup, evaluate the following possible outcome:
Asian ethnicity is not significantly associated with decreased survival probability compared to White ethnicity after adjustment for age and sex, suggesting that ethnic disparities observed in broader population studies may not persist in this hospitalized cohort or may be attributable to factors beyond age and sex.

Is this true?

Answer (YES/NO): NO